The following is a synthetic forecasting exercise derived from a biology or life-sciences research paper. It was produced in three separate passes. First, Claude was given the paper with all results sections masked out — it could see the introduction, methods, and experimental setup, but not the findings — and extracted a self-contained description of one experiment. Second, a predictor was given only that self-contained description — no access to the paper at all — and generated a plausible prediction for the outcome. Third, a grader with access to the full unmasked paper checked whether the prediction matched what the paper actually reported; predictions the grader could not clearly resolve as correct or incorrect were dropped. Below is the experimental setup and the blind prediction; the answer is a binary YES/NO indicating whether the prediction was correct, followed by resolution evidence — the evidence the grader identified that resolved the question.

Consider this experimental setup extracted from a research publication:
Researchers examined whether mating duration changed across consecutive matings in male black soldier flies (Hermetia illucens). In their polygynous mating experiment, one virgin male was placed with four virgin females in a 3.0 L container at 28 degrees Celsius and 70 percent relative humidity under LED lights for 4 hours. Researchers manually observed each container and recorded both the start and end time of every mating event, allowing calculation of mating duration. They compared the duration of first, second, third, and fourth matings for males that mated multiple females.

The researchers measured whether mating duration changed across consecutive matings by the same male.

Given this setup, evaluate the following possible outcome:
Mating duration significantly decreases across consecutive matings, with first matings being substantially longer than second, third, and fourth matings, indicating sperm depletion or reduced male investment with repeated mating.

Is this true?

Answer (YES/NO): NO